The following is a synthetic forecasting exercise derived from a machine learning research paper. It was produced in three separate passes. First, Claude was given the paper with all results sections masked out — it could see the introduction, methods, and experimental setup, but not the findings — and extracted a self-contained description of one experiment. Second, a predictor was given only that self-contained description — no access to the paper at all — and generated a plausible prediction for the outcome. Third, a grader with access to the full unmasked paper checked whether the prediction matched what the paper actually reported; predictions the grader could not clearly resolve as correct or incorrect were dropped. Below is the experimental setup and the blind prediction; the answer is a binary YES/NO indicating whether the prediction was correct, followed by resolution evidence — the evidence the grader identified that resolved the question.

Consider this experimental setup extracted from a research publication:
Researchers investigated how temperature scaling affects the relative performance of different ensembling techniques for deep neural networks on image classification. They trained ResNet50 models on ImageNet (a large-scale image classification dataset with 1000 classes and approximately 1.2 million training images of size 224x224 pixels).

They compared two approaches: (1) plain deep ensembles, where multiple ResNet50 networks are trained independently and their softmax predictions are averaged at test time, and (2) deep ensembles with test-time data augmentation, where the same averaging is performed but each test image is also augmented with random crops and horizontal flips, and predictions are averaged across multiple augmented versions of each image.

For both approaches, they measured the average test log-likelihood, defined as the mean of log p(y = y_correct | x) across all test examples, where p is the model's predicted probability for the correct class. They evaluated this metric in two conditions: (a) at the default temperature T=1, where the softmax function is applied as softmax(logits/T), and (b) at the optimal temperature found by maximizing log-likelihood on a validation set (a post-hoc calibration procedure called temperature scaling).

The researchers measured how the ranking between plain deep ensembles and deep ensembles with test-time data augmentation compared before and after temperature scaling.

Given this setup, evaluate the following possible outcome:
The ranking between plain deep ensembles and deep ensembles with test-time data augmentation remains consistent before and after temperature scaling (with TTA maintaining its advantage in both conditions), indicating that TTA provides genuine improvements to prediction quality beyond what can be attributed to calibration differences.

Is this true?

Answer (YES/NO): NO